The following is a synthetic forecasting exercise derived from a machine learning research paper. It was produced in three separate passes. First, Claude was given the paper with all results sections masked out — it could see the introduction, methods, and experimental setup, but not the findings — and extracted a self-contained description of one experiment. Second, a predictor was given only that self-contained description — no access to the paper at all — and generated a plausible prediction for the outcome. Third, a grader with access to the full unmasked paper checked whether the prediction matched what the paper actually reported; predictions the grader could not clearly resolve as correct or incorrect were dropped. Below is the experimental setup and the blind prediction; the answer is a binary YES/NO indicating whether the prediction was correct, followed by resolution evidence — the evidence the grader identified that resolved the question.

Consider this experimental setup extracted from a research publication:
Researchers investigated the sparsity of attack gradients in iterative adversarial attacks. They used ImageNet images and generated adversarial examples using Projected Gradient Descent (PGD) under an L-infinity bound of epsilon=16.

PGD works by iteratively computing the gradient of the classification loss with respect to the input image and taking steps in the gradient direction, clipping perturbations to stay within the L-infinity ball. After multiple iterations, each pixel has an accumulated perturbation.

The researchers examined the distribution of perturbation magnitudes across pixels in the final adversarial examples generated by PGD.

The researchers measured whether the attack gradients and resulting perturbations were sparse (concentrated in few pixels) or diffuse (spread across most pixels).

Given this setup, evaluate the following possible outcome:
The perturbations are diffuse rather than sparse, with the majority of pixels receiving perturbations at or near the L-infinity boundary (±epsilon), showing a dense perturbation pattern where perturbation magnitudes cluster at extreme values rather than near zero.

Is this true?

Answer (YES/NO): NO